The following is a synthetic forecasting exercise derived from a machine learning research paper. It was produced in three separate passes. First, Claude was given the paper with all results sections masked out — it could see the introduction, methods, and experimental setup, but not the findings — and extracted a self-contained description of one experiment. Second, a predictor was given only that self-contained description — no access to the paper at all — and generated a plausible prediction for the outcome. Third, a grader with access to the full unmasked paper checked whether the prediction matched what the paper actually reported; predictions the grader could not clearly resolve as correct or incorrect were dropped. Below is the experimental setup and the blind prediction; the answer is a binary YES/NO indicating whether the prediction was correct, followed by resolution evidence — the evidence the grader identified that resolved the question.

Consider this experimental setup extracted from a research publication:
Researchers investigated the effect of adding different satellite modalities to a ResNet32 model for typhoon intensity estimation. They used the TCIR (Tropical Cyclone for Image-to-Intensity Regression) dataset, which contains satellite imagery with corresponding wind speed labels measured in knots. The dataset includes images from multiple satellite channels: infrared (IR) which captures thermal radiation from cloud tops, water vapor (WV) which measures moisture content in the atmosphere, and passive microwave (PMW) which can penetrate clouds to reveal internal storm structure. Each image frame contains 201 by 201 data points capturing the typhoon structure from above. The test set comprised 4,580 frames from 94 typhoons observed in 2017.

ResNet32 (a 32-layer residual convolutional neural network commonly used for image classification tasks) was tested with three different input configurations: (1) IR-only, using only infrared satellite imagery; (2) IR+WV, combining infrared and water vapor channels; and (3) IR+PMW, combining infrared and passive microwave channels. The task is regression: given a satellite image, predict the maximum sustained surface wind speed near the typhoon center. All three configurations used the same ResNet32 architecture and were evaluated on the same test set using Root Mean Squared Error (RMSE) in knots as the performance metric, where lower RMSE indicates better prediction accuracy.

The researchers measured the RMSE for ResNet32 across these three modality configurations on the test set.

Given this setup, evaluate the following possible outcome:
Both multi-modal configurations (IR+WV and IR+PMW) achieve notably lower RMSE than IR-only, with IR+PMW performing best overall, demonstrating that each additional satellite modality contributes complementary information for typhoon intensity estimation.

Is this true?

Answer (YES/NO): NO